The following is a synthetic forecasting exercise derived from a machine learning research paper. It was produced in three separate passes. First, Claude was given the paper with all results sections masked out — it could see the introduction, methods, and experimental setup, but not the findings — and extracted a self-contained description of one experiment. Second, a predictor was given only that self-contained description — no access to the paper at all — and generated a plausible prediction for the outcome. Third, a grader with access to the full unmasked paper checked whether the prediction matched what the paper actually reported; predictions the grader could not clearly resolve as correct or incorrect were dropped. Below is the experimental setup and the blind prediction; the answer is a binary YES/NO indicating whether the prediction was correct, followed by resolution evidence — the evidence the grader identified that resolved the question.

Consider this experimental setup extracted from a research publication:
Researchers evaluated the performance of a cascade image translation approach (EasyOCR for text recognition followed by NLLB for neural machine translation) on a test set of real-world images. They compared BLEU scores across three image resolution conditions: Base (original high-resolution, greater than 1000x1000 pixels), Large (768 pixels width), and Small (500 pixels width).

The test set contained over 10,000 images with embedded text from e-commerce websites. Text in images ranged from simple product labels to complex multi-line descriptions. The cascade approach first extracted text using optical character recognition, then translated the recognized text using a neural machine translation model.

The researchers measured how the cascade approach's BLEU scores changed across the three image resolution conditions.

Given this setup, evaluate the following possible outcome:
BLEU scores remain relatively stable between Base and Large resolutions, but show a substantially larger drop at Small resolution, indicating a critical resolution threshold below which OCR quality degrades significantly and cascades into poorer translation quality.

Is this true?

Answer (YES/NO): NO